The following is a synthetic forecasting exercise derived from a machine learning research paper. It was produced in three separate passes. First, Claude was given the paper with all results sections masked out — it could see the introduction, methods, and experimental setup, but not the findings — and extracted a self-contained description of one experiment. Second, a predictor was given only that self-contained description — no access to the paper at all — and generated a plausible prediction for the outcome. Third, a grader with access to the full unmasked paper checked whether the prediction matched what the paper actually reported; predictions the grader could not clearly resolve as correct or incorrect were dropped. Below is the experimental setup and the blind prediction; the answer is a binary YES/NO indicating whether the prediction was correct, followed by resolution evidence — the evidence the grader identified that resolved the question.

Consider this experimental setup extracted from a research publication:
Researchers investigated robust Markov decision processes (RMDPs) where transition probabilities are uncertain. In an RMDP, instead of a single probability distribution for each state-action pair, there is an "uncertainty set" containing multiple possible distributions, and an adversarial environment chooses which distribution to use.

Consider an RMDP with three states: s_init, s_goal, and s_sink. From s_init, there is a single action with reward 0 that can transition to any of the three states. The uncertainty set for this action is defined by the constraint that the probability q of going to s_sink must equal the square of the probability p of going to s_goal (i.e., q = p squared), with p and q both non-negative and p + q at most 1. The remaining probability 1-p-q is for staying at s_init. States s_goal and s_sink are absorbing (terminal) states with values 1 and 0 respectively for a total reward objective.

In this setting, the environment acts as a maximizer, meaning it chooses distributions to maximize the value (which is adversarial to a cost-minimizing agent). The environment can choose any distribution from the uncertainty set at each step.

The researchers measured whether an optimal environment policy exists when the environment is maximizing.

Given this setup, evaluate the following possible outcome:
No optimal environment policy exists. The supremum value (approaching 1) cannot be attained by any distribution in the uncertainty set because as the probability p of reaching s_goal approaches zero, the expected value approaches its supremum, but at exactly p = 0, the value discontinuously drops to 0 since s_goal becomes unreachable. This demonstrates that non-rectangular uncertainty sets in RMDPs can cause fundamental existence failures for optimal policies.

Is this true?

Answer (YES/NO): YES